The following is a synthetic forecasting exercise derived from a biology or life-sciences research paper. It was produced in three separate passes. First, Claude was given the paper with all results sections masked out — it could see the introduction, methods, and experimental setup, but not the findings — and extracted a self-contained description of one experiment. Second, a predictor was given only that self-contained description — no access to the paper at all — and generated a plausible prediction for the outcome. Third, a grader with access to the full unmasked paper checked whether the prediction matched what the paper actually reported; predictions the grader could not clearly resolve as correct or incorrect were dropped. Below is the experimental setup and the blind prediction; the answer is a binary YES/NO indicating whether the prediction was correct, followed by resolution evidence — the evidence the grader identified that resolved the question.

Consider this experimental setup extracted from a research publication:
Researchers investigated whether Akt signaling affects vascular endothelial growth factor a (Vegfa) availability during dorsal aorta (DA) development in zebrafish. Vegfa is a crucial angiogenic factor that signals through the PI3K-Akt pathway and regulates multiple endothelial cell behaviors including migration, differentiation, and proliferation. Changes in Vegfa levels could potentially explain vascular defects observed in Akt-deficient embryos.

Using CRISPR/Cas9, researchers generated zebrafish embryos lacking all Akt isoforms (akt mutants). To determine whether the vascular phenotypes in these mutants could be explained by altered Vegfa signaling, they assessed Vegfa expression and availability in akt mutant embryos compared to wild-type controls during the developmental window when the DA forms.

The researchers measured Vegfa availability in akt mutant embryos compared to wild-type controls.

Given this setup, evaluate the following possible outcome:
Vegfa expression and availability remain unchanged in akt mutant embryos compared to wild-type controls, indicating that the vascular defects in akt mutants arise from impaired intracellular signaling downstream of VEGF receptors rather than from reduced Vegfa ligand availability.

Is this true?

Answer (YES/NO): NO